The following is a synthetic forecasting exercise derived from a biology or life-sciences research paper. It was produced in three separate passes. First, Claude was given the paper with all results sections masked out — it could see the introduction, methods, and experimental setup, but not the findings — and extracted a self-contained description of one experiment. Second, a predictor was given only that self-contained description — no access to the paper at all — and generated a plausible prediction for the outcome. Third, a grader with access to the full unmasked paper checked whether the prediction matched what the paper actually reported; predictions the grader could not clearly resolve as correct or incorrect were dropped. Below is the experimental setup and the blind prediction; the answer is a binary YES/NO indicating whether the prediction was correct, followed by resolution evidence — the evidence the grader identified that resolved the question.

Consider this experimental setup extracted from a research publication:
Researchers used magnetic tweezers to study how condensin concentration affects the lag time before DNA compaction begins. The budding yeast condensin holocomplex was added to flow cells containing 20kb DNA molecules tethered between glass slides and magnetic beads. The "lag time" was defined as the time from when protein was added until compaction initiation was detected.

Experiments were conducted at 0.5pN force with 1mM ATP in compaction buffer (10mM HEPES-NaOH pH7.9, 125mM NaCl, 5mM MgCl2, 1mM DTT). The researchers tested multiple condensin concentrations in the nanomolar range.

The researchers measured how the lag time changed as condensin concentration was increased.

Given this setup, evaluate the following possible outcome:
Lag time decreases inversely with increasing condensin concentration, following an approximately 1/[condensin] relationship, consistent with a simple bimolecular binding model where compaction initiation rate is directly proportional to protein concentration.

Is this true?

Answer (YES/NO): NO